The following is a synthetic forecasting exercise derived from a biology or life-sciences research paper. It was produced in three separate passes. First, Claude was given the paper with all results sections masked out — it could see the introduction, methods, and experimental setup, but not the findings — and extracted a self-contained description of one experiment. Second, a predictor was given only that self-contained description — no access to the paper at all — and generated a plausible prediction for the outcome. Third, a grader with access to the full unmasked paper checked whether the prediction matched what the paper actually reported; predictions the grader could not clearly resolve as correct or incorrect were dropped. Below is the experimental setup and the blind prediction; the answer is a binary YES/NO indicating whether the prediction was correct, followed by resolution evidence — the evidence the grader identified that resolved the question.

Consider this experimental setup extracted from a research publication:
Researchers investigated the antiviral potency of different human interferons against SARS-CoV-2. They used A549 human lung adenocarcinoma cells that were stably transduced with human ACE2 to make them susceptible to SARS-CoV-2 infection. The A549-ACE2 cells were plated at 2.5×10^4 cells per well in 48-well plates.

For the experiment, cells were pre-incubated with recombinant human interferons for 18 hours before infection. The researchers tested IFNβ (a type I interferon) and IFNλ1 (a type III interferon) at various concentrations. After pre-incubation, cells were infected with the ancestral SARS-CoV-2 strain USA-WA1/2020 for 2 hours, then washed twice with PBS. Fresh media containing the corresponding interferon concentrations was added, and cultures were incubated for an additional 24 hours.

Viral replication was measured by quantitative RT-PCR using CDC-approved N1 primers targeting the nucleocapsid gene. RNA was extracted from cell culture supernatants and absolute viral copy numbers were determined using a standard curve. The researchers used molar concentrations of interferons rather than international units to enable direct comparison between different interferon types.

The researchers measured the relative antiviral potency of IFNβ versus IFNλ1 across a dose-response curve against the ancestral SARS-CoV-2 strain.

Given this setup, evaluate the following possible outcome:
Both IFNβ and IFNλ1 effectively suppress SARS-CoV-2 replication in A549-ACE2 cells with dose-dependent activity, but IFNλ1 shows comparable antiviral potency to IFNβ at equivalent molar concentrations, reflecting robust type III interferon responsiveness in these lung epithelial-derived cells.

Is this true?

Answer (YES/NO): NO